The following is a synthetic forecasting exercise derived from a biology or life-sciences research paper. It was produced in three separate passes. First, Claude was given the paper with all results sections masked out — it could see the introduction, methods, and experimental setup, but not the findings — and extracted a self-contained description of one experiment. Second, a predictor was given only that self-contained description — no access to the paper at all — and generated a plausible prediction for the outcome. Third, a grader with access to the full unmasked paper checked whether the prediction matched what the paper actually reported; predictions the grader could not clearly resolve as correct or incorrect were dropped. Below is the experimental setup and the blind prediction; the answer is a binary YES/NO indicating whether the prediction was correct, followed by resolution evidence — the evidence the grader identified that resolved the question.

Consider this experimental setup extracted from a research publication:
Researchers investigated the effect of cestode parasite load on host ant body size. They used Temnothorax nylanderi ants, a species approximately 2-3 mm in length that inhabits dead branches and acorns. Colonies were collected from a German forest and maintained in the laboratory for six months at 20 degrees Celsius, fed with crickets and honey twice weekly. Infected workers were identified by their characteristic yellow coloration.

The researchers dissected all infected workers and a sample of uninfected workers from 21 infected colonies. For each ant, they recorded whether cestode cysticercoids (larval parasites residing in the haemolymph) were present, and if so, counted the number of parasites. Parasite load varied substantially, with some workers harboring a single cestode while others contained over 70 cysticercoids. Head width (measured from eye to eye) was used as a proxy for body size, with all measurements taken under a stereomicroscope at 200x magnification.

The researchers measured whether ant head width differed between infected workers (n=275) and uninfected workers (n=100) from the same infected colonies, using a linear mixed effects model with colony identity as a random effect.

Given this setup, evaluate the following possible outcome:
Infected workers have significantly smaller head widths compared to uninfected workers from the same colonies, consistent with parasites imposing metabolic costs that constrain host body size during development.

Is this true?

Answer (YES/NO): YES